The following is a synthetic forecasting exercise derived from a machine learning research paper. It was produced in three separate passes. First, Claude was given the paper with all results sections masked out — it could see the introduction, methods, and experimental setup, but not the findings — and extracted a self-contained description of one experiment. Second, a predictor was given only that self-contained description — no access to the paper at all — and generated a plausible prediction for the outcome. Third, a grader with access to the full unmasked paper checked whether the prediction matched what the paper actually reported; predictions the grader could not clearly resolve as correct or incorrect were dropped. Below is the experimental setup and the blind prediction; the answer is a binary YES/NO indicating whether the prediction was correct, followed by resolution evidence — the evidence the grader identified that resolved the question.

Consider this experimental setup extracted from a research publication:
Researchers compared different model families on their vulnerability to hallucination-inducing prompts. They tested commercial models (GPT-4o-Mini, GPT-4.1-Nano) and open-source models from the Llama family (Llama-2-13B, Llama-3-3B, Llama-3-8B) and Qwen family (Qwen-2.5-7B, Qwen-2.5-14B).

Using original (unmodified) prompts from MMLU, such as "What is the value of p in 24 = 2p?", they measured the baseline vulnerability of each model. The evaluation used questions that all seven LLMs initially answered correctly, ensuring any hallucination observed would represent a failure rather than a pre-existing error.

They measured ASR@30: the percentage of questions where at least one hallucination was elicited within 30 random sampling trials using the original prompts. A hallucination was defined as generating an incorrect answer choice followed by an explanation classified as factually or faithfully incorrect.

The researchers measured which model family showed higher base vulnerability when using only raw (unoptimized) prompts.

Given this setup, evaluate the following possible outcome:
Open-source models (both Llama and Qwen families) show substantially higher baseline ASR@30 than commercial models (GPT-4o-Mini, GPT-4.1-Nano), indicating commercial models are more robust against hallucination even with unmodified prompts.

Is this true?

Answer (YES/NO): NO